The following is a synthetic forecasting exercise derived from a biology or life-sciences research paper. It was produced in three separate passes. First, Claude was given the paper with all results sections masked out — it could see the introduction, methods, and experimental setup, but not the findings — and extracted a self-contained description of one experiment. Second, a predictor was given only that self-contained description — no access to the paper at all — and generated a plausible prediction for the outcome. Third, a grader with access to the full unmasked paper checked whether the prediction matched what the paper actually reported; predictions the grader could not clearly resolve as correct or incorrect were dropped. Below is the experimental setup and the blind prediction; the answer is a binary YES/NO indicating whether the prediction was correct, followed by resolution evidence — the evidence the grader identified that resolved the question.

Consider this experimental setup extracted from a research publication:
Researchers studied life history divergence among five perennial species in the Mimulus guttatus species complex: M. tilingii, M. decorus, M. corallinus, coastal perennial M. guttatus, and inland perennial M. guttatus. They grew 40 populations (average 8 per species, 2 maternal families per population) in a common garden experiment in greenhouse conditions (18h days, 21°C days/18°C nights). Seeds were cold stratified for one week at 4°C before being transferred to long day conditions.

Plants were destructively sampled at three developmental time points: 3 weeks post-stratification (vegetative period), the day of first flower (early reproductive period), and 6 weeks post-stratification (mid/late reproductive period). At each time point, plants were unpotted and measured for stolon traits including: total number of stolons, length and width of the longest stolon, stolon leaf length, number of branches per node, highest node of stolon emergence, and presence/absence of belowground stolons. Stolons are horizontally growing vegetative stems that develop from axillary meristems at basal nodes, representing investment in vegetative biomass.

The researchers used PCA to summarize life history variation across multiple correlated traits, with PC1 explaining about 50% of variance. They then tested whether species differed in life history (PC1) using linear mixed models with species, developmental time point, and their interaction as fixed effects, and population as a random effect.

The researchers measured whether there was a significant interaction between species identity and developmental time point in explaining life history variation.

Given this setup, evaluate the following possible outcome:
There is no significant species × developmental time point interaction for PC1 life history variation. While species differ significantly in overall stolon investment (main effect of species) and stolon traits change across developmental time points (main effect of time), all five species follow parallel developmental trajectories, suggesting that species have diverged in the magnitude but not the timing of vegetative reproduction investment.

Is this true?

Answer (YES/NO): NO